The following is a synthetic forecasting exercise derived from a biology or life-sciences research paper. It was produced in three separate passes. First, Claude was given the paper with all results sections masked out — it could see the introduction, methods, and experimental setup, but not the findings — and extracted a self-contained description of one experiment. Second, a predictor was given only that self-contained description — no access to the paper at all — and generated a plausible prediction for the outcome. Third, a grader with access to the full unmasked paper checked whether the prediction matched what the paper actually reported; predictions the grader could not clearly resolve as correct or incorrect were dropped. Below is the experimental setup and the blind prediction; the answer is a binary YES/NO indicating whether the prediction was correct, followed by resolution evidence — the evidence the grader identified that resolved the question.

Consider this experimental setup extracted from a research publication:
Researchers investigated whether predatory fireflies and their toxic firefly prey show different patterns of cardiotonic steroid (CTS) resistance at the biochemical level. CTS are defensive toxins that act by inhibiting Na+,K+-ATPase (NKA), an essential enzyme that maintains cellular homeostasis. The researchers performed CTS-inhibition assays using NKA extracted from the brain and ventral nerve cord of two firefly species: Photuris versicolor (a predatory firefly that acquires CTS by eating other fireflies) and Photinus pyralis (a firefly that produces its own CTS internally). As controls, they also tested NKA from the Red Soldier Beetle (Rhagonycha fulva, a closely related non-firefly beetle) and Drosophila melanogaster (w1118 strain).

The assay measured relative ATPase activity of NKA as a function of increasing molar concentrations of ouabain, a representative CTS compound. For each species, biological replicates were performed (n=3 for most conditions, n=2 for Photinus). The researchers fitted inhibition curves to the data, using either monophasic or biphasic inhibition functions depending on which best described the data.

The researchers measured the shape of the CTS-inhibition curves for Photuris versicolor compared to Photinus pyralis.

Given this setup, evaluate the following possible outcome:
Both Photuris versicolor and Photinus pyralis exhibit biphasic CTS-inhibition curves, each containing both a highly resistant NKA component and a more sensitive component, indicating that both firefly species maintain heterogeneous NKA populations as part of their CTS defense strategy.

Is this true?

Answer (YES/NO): NO